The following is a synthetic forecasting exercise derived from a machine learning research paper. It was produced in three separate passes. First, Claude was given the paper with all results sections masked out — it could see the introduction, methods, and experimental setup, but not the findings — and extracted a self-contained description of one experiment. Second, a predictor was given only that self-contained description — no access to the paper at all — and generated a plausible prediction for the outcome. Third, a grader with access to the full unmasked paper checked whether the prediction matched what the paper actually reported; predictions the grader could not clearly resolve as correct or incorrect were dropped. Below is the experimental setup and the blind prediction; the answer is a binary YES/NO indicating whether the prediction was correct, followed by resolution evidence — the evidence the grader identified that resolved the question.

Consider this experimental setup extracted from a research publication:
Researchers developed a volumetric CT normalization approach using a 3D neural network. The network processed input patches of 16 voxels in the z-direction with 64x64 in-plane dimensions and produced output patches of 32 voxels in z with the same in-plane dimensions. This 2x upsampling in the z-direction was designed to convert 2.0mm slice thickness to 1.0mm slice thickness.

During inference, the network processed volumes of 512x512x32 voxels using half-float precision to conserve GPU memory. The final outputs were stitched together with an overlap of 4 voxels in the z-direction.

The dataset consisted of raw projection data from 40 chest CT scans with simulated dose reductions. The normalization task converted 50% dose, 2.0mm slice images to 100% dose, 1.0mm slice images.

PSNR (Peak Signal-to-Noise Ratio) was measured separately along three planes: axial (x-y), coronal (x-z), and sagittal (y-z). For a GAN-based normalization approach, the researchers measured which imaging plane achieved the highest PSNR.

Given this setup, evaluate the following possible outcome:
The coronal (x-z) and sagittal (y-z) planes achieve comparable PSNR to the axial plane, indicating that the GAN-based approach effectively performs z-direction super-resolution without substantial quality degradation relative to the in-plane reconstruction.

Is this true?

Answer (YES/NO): NO